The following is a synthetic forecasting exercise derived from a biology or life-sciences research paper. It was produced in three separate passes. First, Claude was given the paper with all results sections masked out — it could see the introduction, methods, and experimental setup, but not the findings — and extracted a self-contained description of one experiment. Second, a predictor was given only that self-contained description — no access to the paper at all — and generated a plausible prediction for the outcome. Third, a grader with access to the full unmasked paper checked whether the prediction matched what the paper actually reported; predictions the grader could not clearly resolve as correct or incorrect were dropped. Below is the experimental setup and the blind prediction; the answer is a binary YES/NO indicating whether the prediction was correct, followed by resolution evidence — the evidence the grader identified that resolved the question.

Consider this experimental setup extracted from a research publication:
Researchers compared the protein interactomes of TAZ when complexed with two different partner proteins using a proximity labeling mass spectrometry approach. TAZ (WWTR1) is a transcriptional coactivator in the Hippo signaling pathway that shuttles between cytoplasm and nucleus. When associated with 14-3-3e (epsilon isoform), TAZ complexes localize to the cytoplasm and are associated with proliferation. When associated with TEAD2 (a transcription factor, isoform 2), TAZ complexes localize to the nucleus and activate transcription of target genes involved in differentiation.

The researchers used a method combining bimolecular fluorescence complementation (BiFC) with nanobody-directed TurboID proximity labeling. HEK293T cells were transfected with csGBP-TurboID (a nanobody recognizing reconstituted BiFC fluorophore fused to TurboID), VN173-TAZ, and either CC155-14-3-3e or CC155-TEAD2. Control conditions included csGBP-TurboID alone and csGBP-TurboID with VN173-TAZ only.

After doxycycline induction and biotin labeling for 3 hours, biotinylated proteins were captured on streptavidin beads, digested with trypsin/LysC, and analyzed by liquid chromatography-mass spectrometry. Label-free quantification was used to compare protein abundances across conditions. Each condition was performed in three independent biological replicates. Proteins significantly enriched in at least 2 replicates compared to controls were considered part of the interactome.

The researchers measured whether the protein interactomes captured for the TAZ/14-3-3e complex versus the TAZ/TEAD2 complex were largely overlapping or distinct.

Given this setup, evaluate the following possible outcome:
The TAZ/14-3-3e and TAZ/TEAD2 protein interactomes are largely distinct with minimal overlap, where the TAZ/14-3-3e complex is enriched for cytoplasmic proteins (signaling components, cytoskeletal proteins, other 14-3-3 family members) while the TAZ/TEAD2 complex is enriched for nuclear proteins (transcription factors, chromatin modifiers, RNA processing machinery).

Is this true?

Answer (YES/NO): NO